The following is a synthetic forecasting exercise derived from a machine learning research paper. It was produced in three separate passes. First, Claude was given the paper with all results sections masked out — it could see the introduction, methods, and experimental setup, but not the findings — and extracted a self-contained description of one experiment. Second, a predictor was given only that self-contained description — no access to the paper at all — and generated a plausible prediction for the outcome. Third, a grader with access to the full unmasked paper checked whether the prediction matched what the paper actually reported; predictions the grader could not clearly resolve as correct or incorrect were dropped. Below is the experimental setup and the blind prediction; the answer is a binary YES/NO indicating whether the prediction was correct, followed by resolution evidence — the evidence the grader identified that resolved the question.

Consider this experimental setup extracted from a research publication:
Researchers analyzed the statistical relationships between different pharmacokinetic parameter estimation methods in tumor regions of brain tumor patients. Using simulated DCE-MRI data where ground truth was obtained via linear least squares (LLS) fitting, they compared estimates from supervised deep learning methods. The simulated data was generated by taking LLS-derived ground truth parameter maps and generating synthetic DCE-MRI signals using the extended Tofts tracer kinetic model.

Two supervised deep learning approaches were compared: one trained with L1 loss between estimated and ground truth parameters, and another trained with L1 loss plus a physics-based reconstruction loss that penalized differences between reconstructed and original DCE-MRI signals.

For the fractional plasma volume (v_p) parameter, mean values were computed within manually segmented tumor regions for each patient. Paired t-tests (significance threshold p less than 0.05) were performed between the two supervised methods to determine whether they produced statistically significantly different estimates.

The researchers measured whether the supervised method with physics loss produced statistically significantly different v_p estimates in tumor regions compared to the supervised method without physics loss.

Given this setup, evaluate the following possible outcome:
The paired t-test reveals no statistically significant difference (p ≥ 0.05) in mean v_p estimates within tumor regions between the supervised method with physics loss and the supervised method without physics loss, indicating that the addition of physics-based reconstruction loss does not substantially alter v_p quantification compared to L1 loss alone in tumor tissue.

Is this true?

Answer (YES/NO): NO